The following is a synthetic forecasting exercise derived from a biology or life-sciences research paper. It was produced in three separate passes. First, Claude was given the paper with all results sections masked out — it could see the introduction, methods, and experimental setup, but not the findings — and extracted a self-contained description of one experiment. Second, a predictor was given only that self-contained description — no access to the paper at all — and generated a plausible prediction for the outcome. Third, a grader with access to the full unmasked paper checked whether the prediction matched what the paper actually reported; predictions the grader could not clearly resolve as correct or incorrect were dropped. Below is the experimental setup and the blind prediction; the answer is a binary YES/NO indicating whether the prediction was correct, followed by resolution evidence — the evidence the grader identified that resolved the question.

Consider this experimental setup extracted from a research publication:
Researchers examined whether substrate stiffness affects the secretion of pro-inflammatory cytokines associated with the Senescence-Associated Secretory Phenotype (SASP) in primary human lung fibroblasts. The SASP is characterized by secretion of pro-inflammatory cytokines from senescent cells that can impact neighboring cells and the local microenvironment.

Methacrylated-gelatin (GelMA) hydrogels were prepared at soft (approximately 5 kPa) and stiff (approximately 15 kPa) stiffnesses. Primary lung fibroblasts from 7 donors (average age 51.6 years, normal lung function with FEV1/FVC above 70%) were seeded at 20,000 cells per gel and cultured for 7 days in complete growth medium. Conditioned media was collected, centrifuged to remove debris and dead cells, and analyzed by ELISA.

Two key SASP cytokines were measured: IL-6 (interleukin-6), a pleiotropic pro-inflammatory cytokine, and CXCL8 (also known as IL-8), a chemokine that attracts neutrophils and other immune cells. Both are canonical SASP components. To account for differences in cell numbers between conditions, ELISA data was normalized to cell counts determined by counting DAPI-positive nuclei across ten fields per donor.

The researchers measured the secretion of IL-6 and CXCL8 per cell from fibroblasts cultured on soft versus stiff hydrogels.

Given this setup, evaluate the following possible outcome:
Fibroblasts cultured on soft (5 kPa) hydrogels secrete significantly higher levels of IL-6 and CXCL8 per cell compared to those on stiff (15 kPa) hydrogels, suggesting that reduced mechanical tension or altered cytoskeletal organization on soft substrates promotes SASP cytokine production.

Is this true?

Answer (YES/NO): NO